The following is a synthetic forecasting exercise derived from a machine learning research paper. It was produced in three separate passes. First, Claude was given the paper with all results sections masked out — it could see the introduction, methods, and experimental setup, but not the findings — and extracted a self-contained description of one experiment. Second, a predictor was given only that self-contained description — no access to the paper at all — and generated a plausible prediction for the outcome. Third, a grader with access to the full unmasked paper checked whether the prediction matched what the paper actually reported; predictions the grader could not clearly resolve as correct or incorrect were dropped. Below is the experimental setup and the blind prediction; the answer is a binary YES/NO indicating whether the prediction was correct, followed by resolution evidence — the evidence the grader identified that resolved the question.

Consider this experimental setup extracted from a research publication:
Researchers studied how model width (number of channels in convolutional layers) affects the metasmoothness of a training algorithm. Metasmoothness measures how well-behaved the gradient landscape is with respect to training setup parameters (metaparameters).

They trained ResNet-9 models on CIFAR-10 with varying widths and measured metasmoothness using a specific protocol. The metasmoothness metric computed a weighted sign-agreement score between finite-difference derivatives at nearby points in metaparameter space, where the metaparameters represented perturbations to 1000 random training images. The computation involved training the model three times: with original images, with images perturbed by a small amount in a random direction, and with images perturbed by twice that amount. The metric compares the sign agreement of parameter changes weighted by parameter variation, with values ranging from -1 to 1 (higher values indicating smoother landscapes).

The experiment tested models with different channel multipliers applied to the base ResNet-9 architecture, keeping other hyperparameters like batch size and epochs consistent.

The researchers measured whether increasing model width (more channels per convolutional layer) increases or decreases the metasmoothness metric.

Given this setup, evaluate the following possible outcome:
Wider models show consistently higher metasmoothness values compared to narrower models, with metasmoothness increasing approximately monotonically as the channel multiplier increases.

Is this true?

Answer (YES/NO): YES